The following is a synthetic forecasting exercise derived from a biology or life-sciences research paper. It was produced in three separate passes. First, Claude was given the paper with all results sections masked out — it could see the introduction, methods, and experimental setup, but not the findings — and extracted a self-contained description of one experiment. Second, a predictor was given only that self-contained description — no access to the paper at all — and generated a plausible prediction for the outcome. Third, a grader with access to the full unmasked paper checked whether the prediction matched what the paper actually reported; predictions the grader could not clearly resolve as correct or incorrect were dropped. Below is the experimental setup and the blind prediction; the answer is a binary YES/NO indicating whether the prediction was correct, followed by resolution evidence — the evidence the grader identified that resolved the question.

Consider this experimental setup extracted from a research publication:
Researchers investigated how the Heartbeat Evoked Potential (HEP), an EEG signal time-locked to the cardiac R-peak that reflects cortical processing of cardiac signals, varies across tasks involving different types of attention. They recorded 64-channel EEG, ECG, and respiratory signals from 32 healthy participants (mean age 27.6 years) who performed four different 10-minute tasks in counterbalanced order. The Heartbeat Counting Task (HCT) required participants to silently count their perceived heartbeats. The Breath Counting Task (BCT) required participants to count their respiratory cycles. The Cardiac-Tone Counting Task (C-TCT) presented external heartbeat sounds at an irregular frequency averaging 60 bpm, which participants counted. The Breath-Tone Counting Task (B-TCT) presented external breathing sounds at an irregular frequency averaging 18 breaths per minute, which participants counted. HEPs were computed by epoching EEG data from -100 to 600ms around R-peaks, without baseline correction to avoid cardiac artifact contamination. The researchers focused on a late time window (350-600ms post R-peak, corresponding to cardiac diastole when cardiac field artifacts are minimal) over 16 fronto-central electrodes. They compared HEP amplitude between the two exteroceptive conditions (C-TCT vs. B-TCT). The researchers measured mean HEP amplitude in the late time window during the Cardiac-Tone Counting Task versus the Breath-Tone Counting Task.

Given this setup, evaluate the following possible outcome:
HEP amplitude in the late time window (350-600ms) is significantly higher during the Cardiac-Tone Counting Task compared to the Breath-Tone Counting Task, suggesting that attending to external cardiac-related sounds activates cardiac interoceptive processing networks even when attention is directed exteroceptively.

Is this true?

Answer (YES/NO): NO